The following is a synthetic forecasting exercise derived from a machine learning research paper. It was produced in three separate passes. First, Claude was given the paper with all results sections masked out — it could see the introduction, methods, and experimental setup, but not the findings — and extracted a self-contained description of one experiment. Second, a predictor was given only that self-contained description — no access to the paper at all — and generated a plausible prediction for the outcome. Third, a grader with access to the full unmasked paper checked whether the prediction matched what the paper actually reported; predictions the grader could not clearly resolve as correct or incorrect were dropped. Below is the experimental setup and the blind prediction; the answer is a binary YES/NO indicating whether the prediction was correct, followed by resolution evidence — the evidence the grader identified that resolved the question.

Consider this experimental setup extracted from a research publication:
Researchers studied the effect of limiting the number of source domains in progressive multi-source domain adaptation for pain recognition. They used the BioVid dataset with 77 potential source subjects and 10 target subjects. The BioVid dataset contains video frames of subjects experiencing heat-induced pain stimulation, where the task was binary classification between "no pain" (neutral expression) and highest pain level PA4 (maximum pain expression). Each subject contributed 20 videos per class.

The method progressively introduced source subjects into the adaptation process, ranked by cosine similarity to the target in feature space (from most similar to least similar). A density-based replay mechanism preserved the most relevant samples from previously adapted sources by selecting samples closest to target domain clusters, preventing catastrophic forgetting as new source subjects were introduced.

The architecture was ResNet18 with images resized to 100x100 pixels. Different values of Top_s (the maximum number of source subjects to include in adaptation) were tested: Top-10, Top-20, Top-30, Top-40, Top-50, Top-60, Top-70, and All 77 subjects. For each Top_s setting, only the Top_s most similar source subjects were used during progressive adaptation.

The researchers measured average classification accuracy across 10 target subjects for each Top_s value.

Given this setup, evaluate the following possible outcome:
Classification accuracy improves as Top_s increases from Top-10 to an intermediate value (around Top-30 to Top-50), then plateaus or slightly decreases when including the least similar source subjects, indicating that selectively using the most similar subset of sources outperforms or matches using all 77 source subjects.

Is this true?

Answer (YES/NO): YES